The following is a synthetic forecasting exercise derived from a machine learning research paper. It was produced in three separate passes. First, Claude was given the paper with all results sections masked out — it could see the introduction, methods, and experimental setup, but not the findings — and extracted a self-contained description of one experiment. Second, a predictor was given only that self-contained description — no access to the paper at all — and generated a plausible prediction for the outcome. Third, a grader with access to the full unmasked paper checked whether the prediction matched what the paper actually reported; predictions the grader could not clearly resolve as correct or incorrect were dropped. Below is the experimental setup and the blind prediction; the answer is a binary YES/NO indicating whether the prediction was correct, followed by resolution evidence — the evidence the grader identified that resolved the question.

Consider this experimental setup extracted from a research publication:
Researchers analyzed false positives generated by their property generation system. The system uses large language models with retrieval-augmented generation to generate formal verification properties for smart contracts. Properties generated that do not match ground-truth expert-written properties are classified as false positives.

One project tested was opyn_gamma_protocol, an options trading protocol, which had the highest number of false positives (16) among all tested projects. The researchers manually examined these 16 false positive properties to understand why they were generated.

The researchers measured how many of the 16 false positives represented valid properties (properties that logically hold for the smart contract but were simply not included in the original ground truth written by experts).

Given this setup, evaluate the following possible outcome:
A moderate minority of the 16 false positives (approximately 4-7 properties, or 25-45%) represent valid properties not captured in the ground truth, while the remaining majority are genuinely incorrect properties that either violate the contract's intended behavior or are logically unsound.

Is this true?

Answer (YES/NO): NO